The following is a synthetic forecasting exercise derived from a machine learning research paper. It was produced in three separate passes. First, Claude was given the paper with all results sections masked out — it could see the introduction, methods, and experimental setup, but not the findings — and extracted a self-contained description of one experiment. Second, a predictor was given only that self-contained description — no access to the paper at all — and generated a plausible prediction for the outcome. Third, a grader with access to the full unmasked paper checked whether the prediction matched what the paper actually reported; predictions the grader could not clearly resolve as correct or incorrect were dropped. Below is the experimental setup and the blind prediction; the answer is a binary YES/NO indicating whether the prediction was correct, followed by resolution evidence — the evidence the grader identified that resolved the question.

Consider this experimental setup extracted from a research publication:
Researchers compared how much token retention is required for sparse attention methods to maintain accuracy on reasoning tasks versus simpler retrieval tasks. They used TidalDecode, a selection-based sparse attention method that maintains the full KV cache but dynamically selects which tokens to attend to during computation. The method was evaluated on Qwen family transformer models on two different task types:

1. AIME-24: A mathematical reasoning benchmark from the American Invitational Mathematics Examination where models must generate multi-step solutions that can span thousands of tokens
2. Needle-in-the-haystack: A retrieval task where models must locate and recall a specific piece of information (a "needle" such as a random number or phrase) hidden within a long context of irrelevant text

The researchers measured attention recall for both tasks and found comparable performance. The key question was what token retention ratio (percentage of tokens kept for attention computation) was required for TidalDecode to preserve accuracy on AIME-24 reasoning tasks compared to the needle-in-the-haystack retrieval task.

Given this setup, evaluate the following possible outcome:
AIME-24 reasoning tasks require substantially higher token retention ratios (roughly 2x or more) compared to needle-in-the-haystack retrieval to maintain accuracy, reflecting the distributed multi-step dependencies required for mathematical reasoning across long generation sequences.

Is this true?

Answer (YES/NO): YES